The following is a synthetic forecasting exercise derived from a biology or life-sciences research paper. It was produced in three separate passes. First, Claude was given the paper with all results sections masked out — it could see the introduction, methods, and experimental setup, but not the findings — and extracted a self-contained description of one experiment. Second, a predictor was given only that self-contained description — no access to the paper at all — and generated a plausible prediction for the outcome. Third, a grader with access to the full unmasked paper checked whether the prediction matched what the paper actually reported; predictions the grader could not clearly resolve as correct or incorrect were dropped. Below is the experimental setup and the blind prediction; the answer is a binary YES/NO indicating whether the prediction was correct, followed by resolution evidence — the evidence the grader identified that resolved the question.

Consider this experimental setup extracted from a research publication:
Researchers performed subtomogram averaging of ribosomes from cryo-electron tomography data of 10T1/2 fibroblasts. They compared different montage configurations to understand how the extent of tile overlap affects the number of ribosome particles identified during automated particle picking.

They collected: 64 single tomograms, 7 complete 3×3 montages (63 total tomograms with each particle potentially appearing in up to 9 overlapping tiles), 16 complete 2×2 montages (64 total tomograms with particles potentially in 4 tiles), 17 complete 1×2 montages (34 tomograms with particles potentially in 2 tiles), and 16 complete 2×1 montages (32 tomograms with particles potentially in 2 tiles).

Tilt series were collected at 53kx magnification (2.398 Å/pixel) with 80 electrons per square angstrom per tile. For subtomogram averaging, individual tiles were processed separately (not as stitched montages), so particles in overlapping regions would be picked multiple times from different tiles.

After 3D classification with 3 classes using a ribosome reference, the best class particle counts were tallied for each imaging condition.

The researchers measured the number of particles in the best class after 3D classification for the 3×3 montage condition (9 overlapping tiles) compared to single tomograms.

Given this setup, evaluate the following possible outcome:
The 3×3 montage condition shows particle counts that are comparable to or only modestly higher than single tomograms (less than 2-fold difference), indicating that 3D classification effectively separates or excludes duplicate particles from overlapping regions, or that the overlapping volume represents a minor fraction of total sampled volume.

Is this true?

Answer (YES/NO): NO